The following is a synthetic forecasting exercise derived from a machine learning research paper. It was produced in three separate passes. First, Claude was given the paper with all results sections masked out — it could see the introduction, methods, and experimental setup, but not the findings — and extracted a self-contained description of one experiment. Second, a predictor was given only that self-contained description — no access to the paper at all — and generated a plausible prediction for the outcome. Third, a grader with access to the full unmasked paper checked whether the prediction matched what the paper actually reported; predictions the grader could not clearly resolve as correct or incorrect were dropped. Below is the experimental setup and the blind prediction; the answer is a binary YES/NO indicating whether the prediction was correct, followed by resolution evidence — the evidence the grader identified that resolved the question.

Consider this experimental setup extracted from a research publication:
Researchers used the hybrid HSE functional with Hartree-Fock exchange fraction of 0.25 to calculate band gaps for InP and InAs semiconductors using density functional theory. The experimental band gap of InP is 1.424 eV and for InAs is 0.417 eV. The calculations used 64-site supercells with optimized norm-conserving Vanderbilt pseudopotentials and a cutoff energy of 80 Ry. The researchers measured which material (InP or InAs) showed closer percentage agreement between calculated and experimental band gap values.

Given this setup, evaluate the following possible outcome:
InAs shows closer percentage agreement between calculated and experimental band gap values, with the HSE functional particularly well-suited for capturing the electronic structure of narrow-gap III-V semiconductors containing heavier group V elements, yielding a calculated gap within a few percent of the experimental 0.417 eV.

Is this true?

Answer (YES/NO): NO